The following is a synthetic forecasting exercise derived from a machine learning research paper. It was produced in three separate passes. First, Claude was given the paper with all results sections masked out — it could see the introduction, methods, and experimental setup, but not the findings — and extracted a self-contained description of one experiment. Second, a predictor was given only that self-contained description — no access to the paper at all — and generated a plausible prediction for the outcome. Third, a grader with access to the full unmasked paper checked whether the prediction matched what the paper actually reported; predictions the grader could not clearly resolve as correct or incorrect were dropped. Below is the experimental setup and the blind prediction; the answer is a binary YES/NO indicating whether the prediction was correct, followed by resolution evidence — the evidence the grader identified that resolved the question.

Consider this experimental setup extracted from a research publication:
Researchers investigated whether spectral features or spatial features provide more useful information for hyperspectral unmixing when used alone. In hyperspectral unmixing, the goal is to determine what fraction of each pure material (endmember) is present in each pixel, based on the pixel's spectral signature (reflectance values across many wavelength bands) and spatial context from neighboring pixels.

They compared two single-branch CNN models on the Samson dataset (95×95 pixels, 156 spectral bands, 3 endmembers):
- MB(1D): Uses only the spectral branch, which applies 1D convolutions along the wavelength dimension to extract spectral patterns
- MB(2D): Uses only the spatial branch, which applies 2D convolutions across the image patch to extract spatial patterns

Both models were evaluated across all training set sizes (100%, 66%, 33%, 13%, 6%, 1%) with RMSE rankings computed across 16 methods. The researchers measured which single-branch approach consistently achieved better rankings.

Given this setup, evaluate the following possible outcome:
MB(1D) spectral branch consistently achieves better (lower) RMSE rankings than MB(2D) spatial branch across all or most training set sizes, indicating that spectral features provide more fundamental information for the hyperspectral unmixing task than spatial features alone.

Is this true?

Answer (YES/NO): YES